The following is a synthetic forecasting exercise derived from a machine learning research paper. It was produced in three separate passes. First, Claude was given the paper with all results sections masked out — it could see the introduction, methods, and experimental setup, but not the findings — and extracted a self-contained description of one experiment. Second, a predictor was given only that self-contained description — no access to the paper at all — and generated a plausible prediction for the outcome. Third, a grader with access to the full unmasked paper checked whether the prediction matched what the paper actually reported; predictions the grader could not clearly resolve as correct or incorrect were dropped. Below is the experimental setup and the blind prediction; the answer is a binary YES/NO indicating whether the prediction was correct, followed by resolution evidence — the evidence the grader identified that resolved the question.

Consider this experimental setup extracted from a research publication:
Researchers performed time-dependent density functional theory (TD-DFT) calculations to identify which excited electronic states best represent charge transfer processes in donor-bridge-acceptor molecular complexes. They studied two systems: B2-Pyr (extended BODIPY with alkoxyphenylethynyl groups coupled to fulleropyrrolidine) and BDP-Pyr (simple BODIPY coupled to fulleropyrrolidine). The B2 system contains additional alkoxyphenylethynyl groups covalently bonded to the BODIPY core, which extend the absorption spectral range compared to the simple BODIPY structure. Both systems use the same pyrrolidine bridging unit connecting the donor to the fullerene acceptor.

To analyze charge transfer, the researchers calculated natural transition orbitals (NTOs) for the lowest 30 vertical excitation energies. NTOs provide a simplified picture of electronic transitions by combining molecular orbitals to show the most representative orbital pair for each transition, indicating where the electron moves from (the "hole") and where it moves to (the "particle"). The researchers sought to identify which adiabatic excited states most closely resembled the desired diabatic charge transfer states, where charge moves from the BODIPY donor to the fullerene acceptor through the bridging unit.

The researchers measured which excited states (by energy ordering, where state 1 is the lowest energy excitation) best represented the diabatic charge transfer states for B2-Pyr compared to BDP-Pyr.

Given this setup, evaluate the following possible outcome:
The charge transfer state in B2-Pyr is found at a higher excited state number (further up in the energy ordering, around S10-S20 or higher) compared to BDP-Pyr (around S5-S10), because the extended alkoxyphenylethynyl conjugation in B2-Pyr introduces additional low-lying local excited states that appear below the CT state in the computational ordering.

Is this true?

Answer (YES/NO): NO